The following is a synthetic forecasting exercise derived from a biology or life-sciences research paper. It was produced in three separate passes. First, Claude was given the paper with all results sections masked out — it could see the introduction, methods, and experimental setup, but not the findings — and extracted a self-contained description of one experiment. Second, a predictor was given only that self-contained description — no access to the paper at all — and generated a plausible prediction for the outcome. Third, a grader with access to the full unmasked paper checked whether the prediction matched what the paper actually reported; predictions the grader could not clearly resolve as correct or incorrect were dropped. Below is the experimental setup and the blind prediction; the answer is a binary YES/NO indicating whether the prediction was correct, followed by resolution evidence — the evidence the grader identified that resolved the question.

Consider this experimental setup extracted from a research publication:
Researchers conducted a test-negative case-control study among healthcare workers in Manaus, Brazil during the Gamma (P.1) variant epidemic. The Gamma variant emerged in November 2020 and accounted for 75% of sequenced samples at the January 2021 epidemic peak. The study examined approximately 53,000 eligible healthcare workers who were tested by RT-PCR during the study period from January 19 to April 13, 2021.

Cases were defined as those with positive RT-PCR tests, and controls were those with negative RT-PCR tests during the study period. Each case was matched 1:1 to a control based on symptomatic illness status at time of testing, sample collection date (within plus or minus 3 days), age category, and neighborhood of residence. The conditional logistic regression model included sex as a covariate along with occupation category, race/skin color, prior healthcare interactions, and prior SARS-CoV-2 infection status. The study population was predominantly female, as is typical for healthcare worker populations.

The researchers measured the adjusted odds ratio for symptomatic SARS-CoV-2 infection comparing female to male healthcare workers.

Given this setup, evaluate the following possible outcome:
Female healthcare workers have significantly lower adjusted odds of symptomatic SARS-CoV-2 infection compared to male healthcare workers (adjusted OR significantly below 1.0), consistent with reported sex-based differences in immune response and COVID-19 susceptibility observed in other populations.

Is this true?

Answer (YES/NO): YES